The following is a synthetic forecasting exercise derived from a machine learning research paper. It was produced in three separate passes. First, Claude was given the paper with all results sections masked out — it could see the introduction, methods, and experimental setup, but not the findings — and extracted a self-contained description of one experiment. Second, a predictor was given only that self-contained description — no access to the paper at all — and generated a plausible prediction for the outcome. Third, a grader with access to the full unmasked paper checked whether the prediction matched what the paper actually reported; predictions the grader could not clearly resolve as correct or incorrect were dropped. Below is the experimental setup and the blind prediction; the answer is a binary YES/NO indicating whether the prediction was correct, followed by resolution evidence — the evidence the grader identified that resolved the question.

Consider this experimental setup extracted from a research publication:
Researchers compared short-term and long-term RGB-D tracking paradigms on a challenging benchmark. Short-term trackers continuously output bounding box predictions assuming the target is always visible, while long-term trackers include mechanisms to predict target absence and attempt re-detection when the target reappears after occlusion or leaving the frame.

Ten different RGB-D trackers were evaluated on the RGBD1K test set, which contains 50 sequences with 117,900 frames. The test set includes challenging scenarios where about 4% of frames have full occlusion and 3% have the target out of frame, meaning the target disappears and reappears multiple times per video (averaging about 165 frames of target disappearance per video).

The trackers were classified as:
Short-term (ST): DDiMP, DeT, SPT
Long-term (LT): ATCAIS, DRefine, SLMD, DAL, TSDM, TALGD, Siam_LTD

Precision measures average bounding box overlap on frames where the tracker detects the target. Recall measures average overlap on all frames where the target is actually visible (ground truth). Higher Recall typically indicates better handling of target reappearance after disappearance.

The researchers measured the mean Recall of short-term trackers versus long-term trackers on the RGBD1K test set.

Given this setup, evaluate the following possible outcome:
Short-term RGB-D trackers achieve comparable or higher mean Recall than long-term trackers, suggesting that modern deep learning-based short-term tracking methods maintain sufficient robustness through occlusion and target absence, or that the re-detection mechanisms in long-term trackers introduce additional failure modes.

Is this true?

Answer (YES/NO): YES